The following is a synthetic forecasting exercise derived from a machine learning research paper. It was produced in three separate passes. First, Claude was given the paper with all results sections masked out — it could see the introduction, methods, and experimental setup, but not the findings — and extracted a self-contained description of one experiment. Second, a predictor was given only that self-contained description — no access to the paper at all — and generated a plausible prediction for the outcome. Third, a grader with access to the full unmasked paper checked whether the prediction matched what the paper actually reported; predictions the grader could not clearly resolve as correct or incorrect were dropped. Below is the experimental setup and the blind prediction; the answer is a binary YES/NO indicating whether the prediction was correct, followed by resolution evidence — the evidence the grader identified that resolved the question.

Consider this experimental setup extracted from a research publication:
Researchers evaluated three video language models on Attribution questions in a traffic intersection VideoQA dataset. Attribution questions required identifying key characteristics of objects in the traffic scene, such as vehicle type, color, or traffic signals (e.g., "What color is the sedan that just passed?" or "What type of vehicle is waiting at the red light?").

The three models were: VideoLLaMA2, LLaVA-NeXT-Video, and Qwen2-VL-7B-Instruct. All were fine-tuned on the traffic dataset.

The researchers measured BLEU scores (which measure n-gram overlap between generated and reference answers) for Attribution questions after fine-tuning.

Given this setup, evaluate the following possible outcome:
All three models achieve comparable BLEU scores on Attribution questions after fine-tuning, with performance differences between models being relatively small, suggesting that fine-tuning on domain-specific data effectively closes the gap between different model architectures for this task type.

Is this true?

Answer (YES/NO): NO